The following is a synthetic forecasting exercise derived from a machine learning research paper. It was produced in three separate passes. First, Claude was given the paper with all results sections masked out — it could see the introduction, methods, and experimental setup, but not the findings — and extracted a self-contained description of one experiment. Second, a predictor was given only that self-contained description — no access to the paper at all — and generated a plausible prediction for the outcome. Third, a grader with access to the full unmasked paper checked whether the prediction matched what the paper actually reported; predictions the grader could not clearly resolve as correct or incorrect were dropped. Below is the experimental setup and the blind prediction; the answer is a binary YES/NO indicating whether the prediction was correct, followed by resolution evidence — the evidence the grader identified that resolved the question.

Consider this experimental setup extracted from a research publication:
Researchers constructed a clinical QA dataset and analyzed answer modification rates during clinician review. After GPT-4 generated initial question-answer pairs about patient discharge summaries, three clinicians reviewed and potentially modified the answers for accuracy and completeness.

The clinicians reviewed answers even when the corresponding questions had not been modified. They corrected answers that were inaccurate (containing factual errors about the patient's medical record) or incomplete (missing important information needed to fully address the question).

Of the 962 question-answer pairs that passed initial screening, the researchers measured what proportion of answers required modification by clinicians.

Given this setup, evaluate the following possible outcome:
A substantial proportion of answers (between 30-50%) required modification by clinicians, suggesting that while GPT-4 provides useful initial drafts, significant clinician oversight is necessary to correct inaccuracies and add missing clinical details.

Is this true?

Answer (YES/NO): YES